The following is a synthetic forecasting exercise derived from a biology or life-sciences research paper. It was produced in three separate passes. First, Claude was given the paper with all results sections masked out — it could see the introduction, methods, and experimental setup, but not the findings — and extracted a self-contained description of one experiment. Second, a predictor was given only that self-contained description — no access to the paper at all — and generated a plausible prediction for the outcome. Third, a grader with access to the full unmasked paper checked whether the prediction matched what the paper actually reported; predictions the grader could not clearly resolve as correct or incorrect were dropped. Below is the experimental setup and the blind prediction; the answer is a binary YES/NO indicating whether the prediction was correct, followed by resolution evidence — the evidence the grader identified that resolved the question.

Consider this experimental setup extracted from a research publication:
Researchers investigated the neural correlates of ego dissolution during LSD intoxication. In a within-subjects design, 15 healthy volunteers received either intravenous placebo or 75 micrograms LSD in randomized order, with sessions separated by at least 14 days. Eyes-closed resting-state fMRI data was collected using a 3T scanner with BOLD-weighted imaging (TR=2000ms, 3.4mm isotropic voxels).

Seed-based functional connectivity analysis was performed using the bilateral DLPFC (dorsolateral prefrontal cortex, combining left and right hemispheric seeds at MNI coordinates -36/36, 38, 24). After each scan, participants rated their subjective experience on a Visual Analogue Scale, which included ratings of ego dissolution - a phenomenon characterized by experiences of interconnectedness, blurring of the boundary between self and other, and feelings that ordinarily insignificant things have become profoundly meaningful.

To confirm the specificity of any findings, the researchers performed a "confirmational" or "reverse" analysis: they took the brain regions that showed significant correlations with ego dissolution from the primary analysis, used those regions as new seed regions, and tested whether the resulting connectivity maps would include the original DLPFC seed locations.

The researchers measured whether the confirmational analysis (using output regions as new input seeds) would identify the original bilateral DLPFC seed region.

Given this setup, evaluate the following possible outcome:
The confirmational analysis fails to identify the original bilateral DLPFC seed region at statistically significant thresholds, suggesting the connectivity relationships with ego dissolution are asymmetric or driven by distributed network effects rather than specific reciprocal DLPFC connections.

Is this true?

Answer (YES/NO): NO